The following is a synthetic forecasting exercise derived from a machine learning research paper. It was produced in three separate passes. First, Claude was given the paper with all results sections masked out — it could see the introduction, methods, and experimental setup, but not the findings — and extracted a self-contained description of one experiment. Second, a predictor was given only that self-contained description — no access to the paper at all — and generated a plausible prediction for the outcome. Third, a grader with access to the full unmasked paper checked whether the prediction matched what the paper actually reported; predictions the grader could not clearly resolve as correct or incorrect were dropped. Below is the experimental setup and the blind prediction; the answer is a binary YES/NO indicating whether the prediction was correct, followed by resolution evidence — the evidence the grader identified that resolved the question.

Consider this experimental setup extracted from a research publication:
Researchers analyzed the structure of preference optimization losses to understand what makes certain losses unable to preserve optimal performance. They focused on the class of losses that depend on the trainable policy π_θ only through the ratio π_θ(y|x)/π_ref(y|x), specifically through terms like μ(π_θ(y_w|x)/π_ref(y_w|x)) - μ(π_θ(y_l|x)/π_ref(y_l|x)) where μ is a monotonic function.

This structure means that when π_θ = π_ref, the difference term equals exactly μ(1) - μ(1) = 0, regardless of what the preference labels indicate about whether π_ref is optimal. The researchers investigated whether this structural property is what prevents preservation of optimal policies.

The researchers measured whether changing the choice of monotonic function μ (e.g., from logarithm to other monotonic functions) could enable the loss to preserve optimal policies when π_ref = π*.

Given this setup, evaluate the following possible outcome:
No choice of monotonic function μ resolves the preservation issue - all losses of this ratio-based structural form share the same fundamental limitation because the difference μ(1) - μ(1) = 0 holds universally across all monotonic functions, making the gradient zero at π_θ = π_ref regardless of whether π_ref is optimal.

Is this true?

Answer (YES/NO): YES